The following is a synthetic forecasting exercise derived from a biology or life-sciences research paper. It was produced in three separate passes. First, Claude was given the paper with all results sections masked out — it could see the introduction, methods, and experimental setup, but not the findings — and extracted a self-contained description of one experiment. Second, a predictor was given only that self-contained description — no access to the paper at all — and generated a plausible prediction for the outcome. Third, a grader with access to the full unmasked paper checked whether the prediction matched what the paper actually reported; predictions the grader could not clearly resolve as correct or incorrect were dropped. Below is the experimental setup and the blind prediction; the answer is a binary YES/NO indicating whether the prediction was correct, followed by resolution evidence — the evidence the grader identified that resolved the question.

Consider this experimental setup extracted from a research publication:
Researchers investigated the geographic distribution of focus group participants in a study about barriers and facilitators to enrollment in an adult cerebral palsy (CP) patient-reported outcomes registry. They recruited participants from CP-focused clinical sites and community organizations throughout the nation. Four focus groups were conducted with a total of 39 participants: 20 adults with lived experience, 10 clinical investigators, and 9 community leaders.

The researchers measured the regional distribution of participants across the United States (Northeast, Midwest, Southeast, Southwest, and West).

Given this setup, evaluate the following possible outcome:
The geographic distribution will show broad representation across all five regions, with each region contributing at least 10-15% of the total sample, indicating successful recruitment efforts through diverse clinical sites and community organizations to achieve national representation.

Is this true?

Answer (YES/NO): NO